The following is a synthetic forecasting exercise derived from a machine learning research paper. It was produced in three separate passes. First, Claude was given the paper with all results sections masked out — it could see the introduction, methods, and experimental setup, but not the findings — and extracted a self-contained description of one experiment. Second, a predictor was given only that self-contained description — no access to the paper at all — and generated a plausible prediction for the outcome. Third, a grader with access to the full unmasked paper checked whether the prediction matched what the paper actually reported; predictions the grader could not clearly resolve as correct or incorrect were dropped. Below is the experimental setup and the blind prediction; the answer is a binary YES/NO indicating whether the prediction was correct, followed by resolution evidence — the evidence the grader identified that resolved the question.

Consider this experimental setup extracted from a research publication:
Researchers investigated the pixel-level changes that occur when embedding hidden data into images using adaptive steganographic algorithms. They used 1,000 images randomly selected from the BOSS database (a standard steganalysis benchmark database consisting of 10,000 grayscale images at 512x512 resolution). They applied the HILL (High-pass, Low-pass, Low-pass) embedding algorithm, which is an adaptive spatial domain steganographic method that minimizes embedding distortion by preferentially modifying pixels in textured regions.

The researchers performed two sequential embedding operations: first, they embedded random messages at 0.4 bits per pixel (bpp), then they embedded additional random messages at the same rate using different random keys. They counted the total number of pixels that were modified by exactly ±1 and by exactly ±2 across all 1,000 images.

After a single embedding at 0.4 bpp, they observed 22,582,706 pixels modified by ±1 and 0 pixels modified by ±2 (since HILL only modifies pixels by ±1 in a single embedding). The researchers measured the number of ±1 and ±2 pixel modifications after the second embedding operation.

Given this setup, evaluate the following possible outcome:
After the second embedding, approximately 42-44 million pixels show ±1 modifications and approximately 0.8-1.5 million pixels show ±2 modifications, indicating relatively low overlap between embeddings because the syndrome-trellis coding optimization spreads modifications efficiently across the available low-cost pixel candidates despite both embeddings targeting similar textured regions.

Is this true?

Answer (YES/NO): NO